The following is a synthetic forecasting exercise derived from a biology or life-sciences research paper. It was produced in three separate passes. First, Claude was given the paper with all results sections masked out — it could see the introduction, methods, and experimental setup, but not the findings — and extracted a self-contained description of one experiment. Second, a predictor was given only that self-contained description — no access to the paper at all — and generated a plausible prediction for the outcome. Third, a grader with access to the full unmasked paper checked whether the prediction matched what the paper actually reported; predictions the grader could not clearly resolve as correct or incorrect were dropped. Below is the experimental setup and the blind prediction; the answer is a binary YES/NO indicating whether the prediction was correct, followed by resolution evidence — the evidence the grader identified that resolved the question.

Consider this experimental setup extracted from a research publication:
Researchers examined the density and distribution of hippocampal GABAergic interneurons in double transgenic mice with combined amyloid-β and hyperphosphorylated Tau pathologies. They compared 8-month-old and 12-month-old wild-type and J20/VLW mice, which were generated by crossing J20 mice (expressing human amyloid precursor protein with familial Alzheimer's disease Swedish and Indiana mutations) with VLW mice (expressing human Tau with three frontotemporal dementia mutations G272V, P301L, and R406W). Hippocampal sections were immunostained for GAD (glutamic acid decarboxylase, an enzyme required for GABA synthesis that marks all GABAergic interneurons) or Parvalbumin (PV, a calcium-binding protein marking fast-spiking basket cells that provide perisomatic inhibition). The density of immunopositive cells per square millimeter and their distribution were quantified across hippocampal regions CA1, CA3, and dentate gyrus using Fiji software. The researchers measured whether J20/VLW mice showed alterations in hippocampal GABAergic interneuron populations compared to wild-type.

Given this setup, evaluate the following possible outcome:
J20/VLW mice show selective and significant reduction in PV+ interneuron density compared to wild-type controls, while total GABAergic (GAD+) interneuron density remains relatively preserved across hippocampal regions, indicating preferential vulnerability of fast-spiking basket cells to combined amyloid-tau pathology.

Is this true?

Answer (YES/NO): NO